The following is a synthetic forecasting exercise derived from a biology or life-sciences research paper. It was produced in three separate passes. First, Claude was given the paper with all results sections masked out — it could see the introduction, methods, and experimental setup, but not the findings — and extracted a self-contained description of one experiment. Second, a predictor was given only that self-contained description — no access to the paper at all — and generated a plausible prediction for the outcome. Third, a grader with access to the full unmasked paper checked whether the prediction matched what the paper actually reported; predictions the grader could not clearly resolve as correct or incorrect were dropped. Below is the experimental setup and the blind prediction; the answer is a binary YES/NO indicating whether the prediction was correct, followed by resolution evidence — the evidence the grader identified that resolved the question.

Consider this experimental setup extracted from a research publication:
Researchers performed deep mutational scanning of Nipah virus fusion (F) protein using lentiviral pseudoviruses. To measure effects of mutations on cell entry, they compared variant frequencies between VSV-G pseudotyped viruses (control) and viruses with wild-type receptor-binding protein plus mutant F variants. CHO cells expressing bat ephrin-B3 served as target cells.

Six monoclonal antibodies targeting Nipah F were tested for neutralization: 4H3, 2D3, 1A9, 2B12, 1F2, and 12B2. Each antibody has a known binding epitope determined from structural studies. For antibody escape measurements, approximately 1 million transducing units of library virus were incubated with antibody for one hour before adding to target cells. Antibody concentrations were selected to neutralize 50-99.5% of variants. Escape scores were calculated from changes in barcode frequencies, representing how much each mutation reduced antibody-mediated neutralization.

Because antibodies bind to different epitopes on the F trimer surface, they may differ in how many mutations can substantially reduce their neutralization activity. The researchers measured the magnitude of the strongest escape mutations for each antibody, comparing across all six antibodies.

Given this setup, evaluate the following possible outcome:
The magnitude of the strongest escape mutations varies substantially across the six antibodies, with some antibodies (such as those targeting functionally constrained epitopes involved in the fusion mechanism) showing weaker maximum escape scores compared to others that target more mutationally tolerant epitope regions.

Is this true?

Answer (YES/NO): YES